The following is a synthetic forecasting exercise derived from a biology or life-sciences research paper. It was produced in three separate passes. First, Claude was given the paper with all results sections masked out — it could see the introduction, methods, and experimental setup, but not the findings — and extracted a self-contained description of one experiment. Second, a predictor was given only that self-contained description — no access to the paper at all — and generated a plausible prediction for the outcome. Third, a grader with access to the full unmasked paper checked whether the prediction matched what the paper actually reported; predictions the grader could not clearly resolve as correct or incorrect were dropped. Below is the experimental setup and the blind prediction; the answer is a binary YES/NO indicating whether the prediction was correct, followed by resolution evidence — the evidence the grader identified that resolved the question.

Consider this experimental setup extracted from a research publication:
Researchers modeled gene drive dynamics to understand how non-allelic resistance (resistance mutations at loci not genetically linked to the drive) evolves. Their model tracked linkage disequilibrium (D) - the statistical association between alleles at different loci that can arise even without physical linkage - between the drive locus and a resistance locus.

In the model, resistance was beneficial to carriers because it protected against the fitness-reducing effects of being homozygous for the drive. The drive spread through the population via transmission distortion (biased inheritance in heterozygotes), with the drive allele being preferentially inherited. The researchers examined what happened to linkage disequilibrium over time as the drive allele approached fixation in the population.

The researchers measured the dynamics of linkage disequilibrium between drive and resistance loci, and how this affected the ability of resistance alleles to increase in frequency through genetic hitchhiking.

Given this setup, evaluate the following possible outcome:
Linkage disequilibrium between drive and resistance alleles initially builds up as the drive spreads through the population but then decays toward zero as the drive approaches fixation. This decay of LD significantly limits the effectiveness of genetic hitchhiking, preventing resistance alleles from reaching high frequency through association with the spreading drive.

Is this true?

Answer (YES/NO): YES